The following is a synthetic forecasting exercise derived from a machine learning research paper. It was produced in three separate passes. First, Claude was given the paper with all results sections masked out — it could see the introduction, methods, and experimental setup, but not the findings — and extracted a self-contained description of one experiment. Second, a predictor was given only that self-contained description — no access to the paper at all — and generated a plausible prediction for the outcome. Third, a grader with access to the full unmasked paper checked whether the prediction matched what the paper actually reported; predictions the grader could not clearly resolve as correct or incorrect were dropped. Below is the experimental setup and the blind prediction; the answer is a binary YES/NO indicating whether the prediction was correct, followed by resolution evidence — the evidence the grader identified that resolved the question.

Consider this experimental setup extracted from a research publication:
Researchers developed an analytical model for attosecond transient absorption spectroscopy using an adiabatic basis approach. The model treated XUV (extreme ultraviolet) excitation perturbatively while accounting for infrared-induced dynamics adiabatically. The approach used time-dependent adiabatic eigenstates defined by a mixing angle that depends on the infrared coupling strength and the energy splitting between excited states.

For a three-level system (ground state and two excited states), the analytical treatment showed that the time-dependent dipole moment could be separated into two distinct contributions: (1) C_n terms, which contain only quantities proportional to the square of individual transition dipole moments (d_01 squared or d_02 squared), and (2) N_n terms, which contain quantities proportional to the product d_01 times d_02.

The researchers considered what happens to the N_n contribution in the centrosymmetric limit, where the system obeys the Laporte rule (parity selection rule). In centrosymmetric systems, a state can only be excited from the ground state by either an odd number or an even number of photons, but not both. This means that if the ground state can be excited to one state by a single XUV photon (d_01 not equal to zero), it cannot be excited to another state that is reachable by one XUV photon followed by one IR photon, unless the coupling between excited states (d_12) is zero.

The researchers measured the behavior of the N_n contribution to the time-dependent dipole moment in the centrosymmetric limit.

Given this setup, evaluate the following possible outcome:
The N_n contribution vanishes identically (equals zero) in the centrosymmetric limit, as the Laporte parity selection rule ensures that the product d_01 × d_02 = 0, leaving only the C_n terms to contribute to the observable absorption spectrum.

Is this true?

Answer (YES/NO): YES